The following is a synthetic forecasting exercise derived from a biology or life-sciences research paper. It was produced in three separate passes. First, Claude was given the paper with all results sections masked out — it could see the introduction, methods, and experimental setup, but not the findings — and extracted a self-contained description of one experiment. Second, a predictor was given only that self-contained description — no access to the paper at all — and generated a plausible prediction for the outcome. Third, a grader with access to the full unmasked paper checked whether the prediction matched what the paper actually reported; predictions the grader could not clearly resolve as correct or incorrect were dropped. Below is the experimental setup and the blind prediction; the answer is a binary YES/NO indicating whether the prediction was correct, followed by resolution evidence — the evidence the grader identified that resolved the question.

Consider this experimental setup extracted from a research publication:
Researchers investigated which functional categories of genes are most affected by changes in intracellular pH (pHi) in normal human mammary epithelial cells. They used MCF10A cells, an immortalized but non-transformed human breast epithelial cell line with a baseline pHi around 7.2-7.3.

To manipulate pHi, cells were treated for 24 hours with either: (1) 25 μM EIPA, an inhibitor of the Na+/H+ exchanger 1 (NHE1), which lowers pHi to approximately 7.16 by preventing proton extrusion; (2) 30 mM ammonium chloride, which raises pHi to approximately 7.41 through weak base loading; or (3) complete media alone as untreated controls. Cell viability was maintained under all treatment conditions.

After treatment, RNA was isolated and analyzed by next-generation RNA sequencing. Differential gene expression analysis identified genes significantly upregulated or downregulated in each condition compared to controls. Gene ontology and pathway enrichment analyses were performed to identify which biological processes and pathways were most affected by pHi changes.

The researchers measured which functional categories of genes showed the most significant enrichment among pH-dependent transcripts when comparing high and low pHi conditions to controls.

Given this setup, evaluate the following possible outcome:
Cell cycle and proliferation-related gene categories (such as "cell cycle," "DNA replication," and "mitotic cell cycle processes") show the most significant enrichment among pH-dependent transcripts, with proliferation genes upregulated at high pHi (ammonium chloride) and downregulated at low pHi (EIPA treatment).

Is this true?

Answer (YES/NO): NO